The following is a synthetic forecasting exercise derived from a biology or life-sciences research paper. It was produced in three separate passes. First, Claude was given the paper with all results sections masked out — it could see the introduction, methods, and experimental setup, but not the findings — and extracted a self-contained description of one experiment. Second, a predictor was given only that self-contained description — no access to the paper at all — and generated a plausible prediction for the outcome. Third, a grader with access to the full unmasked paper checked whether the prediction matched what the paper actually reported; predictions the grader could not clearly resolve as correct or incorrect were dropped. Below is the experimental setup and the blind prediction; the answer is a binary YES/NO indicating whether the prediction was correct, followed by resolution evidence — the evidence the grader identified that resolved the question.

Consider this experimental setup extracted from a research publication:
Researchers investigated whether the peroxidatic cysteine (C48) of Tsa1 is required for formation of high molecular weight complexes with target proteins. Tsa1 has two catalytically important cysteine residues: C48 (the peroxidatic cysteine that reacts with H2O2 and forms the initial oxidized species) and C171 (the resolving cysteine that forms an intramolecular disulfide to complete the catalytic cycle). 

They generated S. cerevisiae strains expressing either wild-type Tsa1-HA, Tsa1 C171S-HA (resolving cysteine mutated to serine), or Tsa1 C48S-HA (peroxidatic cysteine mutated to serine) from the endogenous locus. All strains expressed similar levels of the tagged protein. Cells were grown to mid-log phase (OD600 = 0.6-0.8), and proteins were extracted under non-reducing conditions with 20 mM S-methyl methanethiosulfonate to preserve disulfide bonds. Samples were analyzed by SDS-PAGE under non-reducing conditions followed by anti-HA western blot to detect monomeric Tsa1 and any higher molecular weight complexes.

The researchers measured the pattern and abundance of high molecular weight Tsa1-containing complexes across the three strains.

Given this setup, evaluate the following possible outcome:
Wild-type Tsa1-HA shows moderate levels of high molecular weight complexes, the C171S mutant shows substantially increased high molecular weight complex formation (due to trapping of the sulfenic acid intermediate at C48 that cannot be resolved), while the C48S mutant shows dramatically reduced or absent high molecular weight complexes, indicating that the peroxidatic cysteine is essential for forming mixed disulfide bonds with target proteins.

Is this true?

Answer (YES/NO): YES